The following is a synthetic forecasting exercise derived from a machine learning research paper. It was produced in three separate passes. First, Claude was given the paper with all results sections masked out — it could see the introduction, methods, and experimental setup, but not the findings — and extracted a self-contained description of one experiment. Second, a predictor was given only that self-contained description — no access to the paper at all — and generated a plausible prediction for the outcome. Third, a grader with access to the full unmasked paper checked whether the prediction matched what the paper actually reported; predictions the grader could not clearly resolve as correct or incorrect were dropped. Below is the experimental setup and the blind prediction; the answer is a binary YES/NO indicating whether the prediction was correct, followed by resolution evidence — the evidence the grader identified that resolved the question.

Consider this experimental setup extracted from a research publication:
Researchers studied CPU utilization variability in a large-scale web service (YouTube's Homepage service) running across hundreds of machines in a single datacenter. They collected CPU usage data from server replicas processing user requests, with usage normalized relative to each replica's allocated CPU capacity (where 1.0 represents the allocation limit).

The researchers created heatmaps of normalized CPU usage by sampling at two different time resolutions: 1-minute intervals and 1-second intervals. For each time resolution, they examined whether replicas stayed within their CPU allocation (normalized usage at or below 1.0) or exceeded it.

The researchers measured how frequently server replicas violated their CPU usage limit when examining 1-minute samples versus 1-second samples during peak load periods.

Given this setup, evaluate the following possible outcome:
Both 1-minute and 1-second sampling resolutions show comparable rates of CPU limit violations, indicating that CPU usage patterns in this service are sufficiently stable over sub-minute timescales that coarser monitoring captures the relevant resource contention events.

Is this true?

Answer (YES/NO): NO